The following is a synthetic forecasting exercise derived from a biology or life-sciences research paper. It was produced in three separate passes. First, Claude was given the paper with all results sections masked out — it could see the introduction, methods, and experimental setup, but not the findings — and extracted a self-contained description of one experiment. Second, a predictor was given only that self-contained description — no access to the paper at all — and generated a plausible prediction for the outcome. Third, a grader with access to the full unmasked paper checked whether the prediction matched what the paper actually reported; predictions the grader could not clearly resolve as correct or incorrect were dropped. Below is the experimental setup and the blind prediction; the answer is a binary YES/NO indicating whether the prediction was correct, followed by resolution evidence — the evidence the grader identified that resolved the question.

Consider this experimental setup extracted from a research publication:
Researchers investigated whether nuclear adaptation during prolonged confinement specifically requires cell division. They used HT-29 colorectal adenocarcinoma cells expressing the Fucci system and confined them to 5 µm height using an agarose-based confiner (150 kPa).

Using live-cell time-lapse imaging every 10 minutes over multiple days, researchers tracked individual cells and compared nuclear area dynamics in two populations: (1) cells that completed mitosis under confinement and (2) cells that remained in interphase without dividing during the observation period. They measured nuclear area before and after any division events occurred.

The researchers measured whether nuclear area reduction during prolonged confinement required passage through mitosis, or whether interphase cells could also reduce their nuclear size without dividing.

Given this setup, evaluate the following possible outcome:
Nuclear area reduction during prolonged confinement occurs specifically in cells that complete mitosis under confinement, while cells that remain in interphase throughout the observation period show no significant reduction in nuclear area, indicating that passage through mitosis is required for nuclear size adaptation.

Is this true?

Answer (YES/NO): YES